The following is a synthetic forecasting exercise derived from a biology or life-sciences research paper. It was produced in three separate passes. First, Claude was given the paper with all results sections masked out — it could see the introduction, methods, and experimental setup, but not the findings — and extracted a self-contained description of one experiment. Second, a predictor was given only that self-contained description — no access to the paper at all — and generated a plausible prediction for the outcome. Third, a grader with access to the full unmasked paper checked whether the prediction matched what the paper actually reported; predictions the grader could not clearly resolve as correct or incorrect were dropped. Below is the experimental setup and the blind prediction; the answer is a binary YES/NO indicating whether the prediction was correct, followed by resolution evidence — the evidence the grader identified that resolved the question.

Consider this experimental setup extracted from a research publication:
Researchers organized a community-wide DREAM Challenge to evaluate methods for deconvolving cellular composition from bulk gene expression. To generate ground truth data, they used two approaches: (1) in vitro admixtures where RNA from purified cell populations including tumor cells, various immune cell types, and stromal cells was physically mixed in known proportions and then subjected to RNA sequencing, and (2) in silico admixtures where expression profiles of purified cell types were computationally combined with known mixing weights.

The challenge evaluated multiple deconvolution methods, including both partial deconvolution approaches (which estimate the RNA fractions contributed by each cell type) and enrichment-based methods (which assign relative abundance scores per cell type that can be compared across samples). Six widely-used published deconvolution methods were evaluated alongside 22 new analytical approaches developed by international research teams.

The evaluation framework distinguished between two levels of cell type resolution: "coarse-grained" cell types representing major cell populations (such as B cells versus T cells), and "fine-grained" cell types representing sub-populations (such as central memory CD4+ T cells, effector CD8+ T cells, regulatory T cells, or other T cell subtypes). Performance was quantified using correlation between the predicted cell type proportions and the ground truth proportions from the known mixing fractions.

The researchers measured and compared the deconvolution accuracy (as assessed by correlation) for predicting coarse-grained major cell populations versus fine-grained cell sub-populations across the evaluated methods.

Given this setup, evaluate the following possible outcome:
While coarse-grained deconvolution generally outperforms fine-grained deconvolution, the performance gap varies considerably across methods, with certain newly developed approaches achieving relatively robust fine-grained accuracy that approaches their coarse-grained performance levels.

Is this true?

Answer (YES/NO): NO